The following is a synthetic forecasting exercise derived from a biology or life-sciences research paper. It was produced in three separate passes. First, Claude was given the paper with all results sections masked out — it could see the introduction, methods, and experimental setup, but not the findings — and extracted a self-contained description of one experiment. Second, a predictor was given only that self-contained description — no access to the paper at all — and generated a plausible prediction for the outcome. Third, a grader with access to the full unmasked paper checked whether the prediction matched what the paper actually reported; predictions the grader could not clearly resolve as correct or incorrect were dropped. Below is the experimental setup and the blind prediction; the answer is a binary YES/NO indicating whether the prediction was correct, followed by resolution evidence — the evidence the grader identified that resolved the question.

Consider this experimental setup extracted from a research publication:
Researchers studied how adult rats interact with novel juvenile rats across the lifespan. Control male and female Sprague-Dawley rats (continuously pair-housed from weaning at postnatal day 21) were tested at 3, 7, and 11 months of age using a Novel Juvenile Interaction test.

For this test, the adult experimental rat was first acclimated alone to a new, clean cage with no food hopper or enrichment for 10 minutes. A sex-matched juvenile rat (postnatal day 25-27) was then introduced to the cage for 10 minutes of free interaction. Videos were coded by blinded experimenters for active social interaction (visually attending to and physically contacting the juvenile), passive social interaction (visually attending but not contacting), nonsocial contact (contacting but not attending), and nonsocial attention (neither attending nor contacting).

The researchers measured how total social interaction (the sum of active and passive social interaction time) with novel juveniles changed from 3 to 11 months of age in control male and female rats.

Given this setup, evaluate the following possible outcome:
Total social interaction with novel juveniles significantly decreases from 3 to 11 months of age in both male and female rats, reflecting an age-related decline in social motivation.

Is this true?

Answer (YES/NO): YES